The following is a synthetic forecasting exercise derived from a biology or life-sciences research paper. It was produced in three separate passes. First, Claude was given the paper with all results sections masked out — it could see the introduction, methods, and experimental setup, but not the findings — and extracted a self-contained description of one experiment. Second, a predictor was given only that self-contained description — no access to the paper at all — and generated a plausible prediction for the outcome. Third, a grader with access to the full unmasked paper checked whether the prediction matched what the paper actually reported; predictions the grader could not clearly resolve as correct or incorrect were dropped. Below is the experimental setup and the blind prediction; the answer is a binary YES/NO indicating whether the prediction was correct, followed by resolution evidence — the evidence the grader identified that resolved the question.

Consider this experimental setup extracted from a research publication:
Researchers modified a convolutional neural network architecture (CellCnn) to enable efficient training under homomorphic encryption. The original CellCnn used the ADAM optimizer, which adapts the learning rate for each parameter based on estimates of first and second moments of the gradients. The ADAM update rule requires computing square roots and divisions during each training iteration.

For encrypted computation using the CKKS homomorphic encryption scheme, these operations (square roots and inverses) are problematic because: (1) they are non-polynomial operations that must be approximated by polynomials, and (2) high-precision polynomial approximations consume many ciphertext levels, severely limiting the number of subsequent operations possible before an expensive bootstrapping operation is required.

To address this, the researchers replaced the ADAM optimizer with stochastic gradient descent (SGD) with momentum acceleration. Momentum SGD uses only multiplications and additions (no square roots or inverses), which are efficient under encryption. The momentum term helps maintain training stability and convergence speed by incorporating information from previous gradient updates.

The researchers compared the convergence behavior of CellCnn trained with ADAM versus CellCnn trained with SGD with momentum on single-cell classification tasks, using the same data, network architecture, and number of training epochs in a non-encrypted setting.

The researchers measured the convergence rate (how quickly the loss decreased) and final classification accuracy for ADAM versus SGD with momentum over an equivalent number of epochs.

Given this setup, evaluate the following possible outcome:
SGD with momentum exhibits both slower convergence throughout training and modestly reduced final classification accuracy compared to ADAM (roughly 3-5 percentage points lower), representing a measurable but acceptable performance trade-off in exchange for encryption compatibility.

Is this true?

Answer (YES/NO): NO